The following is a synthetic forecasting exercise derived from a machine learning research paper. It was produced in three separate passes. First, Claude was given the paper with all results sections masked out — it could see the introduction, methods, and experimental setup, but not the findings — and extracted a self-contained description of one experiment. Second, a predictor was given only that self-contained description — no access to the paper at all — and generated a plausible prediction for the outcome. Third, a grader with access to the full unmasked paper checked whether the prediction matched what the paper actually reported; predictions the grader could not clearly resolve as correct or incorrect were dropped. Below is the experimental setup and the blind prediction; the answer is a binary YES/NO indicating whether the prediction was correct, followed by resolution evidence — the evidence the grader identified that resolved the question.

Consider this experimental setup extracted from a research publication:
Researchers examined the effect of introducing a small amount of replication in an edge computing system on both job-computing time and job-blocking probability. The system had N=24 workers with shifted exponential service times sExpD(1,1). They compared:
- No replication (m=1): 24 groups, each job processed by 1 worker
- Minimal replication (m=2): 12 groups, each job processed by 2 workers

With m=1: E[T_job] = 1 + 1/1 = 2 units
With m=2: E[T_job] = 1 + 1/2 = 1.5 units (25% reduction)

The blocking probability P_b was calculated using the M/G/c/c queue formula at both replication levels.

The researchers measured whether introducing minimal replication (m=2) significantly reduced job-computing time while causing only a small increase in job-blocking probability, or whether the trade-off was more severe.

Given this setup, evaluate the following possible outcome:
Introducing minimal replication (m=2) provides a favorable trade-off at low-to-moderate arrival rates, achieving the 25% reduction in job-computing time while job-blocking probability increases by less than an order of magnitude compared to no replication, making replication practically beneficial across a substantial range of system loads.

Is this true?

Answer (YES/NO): YES